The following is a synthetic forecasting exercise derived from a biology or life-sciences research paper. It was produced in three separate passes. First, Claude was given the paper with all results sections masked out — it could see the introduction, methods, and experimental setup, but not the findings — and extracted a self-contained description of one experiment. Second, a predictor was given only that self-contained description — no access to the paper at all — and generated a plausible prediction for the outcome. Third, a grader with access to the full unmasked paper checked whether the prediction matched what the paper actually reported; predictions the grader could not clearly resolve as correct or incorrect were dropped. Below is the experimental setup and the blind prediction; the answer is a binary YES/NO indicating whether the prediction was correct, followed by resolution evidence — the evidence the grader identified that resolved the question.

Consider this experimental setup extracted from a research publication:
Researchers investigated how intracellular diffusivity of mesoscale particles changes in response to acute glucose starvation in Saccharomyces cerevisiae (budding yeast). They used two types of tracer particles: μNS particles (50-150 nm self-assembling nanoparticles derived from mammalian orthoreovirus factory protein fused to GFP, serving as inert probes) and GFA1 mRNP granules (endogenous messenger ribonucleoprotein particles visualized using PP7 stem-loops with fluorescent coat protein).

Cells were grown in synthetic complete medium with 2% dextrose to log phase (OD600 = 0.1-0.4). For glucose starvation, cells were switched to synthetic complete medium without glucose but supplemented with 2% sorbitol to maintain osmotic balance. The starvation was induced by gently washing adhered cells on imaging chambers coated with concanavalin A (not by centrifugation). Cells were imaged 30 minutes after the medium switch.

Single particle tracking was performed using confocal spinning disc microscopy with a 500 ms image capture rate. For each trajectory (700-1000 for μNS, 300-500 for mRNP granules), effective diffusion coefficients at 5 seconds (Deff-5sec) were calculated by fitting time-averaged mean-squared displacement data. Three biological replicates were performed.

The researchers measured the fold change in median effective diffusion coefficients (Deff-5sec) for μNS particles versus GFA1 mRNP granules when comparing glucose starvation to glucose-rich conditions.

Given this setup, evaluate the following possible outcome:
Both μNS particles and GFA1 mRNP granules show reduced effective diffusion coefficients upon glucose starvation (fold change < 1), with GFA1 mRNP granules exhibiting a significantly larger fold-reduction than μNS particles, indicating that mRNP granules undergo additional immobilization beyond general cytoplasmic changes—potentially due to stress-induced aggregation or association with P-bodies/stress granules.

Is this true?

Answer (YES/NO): NO